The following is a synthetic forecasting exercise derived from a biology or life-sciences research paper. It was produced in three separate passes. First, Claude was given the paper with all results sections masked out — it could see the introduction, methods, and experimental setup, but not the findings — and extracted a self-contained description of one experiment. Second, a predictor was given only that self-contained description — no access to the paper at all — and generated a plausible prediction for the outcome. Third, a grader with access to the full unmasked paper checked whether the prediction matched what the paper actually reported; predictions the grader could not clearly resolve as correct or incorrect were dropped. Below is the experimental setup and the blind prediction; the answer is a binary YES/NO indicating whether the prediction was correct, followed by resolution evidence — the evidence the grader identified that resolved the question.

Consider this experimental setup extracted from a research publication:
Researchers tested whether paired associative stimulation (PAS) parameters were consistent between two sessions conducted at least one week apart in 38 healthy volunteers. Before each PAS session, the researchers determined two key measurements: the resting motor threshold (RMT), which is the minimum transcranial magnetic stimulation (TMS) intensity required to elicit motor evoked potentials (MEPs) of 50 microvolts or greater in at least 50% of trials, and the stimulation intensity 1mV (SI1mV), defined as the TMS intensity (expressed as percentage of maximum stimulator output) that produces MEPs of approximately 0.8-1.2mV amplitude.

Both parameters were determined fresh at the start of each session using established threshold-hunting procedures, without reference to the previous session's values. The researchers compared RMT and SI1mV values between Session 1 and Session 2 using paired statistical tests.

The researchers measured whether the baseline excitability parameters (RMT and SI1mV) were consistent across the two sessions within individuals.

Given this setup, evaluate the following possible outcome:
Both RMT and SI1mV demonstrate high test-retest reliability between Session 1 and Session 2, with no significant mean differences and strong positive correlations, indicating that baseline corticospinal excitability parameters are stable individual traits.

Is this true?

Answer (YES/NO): YES